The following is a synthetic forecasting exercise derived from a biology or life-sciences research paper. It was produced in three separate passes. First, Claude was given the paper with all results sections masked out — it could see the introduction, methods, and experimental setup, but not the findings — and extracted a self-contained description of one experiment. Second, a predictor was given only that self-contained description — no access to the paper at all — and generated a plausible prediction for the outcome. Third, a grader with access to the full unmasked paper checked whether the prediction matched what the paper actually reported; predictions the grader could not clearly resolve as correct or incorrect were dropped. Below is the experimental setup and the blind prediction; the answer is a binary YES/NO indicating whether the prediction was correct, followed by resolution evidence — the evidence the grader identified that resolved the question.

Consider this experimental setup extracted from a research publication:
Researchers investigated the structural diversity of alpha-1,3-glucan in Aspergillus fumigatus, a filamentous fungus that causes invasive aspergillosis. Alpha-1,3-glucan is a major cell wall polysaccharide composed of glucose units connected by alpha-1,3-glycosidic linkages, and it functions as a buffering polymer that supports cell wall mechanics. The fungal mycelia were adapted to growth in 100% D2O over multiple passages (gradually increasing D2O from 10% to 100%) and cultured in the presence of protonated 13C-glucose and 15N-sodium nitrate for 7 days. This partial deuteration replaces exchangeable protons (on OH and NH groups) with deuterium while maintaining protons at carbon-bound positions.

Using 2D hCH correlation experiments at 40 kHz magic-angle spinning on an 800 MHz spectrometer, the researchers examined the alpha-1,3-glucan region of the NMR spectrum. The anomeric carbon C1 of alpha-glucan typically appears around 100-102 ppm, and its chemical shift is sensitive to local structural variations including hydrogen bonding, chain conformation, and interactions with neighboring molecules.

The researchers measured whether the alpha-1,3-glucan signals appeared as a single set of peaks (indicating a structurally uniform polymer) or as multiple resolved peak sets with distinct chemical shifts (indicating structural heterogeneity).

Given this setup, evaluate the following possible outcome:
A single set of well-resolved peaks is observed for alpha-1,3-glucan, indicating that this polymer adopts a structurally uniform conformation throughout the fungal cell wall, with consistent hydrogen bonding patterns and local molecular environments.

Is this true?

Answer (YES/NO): NO